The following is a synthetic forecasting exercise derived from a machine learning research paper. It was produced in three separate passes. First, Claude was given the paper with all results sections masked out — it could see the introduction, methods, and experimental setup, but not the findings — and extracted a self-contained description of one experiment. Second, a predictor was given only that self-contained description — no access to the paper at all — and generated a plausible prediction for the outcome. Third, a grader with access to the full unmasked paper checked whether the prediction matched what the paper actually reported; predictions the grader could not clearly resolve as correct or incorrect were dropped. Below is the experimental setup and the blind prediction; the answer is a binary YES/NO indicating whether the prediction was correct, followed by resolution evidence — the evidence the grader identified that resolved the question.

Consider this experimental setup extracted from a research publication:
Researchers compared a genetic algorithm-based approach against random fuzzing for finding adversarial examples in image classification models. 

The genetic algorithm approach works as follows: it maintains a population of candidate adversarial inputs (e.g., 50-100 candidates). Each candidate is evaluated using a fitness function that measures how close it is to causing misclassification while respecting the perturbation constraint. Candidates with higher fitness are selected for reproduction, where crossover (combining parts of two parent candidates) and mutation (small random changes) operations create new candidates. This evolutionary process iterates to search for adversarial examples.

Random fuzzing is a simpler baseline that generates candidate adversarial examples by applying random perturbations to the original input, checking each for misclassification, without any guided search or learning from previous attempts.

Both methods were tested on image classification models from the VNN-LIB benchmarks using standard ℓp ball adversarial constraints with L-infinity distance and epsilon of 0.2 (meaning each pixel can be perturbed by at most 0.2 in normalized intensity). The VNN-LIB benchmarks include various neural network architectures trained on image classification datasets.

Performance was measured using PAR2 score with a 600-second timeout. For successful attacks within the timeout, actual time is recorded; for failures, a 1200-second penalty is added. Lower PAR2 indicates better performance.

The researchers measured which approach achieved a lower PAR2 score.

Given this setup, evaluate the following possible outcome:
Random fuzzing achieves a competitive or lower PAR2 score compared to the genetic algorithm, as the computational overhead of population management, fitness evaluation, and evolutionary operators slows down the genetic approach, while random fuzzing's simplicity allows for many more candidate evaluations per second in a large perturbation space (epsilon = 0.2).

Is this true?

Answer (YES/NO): NO